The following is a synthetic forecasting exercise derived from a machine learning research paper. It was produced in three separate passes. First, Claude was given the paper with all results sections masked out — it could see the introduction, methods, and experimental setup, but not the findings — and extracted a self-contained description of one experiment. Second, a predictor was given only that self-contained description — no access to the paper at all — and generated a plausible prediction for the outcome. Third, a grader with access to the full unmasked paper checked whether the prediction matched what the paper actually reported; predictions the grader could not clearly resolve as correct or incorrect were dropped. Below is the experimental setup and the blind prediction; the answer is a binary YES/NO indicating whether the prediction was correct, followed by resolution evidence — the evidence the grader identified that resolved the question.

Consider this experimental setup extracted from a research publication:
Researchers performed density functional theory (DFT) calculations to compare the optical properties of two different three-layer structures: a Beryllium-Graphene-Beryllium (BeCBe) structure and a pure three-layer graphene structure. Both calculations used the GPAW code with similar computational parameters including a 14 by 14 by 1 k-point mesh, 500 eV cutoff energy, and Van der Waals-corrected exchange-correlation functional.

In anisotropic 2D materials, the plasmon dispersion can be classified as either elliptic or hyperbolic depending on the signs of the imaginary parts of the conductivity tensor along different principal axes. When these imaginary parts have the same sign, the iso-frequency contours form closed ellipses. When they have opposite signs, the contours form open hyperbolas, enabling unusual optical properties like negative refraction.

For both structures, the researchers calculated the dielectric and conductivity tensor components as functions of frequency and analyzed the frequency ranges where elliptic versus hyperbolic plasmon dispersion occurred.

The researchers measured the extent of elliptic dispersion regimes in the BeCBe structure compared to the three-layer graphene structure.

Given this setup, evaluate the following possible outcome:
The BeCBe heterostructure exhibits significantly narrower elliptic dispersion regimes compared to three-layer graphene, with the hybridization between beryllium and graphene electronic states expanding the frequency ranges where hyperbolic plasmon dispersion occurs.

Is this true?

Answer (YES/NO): YES